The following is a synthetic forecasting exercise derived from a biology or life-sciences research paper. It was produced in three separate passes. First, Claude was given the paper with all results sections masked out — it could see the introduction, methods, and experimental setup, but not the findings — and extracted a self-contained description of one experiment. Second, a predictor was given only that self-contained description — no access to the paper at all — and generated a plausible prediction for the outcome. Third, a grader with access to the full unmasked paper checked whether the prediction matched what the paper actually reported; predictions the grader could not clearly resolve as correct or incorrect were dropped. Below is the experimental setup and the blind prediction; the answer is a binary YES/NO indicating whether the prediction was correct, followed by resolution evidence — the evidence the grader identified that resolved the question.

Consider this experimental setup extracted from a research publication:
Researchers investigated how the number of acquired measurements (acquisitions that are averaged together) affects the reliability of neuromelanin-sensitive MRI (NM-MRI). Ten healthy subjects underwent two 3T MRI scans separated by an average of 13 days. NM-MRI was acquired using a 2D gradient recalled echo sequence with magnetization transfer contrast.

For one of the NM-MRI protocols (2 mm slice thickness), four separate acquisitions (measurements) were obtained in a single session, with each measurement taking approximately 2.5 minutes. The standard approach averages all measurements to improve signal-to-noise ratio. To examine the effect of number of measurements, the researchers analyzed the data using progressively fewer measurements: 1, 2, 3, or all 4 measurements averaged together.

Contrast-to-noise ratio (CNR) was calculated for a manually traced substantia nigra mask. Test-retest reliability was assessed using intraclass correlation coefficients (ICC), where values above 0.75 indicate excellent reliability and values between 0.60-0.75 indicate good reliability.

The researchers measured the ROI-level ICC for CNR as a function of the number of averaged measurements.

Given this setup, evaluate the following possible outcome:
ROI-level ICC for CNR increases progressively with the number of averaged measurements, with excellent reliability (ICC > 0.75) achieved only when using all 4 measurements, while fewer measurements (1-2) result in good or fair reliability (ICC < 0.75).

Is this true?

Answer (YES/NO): NO